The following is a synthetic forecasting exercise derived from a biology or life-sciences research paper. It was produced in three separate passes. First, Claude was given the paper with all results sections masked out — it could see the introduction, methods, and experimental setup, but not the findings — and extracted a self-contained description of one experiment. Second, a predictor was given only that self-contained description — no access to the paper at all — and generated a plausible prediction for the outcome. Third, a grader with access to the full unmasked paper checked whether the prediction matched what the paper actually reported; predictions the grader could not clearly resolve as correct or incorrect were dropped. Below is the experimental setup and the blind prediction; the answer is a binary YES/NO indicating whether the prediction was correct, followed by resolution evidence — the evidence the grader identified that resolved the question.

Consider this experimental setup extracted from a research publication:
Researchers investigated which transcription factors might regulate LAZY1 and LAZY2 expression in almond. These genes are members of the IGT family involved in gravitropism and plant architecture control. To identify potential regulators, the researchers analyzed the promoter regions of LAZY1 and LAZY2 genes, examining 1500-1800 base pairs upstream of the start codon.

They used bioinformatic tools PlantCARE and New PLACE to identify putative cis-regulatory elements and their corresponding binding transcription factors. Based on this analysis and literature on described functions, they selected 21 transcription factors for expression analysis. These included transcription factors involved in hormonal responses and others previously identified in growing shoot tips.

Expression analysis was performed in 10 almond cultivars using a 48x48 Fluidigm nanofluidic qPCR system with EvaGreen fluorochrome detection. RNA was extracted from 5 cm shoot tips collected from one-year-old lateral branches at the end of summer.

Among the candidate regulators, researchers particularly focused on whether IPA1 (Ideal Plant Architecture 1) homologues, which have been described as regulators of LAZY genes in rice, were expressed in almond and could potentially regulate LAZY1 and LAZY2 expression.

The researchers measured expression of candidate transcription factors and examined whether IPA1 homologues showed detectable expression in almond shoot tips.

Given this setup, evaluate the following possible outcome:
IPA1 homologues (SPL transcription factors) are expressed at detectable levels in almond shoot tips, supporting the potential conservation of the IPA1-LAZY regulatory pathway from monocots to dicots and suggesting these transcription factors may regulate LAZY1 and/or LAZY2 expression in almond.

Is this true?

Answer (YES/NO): YES